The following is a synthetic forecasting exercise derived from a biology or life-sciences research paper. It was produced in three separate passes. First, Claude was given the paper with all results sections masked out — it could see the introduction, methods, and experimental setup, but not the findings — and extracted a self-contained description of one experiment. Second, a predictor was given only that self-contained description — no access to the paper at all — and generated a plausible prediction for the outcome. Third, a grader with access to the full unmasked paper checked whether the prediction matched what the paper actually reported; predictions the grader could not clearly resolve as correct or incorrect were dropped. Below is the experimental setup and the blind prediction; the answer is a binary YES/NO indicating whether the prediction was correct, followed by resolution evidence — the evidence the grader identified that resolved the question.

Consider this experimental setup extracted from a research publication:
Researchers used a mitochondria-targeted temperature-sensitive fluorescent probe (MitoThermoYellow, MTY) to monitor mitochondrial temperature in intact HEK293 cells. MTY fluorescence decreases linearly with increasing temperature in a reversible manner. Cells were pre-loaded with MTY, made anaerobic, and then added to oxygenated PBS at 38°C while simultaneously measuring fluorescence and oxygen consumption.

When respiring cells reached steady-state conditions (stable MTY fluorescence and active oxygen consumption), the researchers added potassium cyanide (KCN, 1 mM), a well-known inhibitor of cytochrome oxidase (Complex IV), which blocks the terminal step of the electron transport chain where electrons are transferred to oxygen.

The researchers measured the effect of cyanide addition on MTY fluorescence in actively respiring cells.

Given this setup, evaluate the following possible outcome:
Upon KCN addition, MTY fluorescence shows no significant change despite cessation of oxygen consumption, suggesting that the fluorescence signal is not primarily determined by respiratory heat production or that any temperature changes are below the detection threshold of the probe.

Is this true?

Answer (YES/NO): NO